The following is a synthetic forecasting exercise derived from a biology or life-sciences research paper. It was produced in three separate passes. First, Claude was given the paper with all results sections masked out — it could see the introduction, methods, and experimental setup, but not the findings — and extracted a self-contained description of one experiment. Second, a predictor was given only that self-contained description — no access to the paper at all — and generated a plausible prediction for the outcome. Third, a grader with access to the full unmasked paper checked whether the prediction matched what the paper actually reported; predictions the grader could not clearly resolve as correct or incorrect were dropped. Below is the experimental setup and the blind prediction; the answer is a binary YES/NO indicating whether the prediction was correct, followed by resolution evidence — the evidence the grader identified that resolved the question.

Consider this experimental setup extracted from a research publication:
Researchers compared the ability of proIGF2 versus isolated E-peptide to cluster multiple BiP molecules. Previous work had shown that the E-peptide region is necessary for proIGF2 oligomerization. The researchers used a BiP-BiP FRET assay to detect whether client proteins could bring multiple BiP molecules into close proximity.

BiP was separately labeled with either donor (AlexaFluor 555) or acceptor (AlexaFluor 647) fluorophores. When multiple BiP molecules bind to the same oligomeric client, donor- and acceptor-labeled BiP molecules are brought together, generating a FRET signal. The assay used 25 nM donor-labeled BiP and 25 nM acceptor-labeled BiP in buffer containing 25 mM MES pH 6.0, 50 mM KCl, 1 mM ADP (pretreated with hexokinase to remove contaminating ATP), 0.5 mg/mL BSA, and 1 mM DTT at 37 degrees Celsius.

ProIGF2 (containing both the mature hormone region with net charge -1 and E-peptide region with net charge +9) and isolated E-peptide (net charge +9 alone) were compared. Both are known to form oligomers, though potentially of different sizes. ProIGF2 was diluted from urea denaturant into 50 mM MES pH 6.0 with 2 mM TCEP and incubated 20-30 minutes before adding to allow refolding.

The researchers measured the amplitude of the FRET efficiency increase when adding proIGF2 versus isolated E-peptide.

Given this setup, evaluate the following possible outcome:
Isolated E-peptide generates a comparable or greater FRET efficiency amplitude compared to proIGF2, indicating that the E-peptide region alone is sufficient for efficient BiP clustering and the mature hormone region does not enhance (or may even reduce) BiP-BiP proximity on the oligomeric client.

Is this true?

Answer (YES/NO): NO